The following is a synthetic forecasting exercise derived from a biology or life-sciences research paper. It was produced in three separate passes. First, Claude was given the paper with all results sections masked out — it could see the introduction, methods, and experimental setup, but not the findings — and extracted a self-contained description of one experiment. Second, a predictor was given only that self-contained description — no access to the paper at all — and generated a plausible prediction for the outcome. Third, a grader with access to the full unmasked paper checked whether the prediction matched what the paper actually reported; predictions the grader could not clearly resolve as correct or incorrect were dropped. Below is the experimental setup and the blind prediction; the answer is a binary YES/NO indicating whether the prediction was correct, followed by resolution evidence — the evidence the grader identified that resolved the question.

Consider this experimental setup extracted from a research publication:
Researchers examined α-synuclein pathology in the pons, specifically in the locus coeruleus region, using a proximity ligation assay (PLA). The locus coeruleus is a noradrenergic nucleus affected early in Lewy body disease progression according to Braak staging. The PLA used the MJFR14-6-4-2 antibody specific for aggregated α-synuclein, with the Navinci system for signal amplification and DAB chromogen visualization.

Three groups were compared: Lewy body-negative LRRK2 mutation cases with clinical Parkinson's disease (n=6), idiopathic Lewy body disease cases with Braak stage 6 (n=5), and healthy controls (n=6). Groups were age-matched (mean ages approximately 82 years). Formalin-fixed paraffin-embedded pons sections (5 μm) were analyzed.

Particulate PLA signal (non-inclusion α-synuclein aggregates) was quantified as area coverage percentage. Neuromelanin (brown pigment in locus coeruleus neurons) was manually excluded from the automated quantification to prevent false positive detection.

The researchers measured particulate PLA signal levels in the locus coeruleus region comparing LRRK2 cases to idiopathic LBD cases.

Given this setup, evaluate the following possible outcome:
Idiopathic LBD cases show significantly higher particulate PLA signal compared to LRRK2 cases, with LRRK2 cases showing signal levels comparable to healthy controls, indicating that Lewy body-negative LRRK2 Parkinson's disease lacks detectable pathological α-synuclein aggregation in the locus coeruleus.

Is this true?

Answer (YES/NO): NO